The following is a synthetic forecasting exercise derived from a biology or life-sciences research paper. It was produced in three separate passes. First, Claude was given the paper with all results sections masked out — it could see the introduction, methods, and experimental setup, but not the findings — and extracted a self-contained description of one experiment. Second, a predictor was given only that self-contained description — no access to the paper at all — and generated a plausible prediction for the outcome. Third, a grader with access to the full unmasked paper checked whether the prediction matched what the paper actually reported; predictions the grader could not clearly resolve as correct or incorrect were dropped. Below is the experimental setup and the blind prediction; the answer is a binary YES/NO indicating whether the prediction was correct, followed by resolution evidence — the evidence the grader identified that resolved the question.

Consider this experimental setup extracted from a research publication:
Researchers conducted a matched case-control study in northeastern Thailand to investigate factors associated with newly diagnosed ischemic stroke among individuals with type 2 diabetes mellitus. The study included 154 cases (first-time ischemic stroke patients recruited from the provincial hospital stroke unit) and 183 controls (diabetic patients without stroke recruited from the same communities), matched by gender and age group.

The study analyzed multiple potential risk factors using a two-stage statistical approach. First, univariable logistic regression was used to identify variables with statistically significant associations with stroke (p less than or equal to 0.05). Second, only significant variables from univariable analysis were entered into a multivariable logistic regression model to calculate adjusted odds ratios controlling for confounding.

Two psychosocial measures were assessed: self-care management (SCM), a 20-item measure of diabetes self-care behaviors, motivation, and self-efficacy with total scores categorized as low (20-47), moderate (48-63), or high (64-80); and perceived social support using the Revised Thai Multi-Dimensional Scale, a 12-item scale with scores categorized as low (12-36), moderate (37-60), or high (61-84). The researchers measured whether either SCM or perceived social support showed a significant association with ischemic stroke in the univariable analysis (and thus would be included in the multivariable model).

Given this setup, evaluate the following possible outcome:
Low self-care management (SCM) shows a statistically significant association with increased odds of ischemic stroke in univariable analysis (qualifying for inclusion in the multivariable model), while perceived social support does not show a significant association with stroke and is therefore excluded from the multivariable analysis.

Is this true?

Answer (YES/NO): YES